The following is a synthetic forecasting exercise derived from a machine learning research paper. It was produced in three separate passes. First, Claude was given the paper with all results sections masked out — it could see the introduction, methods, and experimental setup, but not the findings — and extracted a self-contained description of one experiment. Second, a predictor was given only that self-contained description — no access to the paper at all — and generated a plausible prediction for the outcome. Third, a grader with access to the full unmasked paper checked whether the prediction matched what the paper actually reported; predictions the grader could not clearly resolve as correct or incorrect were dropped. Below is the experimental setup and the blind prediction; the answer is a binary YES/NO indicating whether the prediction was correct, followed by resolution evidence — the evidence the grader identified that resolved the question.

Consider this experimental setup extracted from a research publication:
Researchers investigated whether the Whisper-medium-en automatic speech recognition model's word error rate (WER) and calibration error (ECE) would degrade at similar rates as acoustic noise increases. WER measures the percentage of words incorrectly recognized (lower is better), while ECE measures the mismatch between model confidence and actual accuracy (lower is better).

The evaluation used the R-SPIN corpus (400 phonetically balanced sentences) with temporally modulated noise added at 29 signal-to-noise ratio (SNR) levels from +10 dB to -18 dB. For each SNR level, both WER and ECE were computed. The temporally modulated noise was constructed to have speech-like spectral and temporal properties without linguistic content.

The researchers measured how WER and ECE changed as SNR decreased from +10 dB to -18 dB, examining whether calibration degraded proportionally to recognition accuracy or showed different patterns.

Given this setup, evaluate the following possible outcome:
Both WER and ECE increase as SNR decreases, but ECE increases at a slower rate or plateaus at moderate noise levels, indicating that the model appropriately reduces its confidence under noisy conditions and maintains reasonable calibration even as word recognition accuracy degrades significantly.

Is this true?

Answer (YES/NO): YES